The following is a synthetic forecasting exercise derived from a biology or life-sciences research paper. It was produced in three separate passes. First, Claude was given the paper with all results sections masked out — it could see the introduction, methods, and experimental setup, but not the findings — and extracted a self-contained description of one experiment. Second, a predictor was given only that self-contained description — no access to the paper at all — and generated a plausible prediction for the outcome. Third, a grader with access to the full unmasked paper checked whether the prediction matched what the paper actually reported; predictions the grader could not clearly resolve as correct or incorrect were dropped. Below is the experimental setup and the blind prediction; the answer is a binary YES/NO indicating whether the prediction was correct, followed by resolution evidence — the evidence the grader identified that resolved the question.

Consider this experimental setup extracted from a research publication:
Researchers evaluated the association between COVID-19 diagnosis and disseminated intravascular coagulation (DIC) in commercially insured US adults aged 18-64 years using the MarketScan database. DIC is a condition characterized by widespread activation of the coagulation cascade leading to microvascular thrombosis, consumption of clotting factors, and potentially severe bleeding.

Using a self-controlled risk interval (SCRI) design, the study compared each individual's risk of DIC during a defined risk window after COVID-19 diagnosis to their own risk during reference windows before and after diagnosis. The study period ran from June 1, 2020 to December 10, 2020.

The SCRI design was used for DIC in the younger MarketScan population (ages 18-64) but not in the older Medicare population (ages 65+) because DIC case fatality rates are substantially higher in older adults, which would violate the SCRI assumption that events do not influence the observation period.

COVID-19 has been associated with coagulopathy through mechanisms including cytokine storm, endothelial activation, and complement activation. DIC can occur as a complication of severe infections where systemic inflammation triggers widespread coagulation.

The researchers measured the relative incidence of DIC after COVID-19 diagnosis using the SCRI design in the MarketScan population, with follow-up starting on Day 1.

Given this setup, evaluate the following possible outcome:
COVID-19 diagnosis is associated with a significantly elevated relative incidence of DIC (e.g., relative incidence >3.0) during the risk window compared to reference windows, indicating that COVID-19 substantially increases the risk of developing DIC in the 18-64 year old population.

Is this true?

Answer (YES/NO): YES